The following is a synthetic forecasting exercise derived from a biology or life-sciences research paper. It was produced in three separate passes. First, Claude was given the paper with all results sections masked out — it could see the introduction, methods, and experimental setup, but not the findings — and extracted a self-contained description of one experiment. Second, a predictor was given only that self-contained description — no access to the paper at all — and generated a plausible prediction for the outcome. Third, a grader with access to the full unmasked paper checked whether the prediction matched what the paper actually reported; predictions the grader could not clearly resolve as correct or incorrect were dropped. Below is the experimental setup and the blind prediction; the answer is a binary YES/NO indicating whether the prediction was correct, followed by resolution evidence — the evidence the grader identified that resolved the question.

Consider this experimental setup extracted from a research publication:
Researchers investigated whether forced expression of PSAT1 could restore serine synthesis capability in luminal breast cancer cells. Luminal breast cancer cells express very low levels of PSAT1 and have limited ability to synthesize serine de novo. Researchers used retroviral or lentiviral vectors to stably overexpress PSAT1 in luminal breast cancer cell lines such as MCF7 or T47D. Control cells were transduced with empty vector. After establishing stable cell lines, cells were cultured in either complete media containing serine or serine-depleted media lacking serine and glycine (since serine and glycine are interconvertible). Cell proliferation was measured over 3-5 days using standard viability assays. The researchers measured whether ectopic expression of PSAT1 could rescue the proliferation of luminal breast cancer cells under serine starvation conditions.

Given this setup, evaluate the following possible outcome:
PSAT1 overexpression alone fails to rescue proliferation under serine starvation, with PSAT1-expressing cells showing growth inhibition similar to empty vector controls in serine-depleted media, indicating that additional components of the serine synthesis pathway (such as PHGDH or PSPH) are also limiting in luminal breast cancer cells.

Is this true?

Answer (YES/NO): NO